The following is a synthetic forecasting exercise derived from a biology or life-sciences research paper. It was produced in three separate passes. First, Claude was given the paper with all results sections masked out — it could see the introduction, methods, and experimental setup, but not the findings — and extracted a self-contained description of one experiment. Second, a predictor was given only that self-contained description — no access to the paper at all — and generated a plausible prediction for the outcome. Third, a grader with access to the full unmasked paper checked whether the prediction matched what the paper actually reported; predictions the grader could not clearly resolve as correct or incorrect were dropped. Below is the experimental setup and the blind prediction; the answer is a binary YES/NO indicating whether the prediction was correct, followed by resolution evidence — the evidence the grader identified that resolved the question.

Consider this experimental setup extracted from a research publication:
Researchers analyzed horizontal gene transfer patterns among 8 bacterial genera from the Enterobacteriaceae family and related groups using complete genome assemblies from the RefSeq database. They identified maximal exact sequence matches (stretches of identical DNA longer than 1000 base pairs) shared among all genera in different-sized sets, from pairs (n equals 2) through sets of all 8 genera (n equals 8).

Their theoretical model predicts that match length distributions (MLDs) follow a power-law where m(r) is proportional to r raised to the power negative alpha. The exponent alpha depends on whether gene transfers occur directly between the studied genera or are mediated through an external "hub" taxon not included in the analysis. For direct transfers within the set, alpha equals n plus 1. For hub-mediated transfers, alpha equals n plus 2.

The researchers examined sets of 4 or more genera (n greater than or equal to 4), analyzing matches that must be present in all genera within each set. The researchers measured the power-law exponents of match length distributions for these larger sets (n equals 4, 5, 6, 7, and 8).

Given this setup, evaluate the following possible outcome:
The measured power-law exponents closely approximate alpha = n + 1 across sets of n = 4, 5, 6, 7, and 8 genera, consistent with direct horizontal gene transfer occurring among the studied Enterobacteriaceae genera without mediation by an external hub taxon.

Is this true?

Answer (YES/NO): NO